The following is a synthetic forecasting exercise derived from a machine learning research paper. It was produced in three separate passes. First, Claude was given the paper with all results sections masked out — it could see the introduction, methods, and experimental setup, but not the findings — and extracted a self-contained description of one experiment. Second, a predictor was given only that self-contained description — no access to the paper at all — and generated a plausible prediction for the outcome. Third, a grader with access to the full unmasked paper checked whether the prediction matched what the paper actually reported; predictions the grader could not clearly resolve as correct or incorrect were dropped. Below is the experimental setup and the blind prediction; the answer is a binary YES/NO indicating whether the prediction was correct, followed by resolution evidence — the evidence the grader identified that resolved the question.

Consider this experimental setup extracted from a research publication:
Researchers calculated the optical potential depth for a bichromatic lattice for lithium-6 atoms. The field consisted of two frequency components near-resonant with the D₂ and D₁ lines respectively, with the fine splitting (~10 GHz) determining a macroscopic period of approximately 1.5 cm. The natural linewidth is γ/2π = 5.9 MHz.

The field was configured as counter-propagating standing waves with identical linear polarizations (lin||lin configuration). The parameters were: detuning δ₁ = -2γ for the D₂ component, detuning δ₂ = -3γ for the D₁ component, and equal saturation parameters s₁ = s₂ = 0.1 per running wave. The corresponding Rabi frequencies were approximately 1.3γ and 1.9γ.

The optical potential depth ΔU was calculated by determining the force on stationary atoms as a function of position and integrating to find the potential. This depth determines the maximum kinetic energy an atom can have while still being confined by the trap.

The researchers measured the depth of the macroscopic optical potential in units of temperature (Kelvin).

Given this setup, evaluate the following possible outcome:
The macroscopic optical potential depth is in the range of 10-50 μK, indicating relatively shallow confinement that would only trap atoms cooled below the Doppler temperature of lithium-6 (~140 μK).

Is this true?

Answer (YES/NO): NO